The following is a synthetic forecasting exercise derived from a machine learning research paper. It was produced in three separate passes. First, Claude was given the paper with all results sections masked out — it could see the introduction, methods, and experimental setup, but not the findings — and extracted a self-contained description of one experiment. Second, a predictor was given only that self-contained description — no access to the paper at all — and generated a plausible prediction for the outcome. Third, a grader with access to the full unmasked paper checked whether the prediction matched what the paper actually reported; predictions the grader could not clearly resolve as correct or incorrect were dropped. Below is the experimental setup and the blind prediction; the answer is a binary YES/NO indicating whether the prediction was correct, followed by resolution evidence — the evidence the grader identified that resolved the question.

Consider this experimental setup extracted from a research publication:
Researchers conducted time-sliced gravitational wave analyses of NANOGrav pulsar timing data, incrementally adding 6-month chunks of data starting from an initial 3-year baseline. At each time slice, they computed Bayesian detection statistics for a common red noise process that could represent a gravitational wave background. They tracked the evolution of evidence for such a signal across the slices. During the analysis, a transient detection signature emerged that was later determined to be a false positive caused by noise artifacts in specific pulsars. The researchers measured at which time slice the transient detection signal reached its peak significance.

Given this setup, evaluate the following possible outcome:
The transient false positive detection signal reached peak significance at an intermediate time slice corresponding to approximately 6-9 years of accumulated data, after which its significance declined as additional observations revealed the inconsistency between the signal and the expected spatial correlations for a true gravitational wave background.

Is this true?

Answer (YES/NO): NO